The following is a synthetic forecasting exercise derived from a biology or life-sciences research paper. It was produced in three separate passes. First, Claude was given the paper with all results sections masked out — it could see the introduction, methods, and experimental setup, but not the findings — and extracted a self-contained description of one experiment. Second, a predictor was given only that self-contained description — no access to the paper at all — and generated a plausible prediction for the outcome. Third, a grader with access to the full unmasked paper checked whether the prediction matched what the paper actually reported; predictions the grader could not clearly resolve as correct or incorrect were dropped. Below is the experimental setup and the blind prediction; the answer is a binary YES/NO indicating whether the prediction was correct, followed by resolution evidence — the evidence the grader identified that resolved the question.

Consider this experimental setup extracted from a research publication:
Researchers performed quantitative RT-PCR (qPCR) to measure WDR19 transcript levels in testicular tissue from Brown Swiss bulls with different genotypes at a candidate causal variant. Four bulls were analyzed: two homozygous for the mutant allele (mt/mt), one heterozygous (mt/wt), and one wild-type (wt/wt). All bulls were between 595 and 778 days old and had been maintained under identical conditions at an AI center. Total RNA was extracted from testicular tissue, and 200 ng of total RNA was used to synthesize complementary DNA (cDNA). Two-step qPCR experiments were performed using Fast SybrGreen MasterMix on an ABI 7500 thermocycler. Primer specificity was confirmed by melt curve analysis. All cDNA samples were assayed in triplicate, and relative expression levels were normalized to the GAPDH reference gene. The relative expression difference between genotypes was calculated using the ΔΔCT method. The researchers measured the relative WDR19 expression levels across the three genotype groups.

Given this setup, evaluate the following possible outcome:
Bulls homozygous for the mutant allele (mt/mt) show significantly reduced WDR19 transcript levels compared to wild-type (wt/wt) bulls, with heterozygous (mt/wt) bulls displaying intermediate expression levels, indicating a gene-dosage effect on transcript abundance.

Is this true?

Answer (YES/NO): NO